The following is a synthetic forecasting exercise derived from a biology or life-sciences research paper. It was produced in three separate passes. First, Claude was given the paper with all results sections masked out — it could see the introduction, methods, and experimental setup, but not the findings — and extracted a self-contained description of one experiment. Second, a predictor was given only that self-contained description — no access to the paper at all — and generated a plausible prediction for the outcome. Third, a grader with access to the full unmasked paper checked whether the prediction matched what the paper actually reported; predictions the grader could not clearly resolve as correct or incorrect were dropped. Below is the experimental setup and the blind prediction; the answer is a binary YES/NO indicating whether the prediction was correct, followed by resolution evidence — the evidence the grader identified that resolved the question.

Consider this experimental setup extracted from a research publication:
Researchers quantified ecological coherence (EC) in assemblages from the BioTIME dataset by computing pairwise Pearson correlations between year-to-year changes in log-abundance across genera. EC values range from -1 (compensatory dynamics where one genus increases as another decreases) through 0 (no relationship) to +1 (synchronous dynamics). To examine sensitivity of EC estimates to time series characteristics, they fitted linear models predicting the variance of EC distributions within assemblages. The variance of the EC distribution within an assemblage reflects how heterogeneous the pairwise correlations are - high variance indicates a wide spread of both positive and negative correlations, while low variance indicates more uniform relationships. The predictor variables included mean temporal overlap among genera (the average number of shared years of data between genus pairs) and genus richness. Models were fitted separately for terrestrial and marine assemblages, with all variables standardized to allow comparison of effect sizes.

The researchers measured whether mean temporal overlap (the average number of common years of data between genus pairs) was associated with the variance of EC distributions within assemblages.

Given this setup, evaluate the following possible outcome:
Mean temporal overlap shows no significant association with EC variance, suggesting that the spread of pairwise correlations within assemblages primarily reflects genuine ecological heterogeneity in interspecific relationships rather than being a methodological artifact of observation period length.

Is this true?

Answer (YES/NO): NO